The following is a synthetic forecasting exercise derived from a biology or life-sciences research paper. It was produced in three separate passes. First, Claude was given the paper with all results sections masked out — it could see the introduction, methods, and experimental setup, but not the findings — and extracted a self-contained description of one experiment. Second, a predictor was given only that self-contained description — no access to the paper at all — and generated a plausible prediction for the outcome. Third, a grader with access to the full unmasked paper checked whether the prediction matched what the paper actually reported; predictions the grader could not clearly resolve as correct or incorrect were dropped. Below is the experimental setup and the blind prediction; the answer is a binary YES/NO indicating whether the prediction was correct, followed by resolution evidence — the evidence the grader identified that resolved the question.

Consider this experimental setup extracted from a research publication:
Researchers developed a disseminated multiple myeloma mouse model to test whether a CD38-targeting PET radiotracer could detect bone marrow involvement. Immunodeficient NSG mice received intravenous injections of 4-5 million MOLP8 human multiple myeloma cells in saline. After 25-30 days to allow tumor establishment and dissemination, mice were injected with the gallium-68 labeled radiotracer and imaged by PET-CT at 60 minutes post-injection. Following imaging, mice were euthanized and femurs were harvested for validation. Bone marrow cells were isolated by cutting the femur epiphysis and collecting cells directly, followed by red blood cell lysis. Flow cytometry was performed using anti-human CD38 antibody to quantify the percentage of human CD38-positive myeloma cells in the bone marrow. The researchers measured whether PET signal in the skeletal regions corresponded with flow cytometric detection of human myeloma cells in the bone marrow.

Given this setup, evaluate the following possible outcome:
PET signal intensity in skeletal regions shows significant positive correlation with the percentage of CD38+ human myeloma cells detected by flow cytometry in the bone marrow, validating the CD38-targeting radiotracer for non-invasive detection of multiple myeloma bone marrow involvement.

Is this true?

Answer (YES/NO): NO